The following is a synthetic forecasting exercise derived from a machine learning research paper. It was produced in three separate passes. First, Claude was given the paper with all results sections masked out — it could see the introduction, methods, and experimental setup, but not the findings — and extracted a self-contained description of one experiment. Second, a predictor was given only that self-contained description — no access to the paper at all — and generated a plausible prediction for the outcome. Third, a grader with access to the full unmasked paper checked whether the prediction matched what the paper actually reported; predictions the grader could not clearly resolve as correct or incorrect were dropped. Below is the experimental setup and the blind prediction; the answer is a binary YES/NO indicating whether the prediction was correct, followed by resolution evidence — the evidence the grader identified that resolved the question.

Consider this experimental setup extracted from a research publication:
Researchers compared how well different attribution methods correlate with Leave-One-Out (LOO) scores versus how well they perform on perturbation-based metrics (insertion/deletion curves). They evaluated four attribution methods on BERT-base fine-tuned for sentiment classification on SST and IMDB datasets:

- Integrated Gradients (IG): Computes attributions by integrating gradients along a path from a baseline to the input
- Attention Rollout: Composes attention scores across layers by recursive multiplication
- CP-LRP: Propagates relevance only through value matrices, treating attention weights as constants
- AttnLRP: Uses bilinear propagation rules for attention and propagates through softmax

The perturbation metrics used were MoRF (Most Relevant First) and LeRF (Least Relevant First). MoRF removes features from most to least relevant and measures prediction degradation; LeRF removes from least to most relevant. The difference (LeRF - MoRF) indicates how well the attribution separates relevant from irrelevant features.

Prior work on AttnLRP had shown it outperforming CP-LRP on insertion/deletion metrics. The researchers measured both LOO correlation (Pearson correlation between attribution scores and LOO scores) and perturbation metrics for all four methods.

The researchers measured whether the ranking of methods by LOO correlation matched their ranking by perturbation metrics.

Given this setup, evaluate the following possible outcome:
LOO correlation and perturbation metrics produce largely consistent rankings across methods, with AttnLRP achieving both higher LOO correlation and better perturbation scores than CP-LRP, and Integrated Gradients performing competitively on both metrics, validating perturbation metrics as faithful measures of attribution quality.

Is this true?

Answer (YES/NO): NO